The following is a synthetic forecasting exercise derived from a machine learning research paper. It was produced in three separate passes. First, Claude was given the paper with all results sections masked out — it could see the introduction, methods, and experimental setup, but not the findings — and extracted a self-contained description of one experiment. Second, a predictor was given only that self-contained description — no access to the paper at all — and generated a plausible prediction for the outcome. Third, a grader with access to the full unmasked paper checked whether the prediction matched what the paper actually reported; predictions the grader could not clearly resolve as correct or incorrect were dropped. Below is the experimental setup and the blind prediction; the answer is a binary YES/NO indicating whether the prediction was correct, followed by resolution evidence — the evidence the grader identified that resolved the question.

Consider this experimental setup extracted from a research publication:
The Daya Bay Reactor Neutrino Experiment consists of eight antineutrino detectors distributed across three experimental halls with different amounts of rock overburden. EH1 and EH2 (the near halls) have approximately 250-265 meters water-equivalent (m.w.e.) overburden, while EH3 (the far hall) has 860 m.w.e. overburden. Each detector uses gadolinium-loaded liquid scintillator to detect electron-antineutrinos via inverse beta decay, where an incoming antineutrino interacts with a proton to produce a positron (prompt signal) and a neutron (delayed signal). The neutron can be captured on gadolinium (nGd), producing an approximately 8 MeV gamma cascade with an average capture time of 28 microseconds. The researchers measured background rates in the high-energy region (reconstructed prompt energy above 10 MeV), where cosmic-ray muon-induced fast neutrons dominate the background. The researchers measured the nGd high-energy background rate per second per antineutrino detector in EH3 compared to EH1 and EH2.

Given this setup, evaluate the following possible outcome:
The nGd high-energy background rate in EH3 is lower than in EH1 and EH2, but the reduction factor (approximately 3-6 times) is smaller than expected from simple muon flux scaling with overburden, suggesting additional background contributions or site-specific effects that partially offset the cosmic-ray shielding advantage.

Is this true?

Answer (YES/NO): NO